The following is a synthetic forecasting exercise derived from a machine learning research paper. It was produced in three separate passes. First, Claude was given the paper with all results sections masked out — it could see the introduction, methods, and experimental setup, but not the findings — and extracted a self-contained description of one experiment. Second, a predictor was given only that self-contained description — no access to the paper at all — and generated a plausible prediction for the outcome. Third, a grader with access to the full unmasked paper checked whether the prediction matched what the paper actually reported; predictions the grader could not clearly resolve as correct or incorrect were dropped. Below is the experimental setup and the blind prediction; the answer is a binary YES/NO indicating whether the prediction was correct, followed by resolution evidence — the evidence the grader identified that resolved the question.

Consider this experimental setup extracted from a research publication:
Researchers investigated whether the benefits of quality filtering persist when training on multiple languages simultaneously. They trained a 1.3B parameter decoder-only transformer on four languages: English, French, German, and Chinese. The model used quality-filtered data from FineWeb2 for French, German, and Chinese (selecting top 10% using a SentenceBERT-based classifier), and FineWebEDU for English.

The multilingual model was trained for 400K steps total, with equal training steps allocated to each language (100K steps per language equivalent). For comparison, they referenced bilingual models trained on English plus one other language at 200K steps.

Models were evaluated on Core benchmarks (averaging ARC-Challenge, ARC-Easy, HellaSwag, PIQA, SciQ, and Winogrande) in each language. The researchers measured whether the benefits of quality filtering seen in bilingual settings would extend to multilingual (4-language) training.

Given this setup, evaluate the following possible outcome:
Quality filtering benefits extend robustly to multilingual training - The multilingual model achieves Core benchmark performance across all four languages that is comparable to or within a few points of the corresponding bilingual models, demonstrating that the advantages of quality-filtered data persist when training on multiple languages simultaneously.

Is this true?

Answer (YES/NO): YES